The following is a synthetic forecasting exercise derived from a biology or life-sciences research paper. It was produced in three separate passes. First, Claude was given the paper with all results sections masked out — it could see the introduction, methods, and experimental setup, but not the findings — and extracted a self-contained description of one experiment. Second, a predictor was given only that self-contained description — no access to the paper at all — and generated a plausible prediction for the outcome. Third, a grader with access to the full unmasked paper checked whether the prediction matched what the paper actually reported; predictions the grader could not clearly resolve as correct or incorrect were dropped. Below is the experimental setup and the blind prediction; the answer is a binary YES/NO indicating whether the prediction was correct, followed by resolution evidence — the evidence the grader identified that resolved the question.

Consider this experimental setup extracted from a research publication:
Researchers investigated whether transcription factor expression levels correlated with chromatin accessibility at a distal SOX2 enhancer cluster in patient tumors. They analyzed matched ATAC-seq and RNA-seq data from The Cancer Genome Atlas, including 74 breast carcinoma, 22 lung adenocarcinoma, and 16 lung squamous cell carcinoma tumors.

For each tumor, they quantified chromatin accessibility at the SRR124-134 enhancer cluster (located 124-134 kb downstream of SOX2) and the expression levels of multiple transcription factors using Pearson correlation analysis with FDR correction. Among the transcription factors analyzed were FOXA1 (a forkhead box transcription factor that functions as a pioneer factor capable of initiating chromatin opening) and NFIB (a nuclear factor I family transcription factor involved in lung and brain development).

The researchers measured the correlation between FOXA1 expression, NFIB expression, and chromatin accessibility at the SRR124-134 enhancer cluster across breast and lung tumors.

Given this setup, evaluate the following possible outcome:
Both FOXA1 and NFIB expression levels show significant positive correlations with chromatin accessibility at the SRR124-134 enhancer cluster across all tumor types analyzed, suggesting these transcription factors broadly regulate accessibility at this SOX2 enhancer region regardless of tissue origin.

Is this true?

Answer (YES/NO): NO